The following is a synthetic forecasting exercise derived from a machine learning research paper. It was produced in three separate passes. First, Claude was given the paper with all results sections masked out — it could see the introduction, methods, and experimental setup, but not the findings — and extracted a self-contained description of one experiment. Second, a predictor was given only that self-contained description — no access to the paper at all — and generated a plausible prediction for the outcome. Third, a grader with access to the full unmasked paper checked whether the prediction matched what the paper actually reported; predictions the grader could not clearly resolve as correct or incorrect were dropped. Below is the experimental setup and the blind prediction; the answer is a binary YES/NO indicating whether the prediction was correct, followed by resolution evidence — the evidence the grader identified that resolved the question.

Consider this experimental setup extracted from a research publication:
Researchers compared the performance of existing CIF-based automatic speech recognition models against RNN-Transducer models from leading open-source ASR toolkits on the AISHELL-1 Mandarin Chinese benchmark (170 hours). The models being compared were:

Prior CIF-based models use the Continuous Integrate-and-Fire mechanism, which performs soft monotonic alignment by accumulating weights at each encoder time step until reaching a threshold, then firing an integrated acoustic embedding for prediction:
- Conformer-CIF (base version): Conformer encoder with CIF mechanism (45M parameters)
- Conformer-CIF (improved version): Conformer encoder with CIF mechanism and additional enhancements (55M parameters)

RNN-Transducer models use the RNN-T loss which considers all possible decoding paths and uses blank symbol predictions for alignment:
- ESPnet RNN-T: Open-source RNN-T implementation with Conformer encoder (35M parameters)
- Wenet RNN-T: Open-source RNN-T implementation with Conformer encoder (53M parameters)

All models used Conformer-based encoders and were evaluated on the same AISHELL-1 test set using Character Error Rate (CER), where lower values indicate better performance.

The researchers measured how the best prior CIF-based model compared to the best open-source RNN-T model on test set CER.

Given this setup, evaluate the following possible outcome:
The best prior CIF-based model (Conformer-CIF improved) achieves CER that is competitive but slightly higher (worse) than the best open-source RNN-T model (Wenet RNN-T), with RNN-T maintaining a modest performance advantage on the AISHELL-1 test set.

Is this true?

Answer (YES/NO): YES